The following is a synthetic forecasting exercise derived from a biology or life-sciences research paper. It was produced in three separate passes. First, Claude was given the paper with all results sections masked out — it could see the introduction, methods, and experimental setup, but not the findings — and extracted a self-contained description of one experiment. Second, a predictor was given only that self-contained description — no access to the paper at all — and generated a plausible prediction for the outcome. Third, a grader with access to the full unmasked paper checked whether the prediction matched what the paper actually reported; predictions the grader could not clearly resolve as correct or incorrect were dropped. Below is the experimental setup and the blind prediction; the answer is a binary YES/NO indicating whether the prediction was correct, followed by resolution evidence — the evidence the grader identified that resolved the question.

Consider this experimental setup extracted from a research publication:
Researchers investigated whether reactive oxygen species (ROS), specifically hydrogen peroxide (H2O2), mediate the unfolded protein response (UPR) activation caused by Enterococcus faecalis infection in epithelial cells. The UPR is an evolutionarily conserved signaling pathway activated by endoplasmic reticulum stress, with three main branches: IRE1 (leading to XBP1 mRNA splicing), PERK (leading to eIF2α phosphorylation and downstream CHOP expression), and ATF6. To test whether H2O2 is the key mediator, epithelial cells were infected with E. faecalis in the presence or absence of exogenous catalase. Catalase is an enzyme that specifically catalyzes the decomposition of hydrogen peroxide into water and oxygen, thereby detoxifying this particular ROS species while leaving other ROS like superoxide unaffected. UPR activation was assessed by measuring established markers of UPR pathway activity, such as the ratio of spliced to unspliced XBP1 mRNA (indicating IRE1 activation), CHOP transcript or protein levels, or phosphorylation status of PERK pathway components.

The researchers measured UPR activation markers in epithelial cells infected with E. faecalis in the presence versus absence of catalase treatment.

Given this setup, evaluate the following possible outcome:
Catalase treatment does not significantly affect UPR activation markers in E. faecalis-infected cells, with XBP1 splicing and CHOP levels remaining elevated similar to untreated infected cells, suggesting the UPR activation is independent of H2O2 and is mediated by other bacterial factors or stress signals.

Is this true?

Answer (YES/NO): NO